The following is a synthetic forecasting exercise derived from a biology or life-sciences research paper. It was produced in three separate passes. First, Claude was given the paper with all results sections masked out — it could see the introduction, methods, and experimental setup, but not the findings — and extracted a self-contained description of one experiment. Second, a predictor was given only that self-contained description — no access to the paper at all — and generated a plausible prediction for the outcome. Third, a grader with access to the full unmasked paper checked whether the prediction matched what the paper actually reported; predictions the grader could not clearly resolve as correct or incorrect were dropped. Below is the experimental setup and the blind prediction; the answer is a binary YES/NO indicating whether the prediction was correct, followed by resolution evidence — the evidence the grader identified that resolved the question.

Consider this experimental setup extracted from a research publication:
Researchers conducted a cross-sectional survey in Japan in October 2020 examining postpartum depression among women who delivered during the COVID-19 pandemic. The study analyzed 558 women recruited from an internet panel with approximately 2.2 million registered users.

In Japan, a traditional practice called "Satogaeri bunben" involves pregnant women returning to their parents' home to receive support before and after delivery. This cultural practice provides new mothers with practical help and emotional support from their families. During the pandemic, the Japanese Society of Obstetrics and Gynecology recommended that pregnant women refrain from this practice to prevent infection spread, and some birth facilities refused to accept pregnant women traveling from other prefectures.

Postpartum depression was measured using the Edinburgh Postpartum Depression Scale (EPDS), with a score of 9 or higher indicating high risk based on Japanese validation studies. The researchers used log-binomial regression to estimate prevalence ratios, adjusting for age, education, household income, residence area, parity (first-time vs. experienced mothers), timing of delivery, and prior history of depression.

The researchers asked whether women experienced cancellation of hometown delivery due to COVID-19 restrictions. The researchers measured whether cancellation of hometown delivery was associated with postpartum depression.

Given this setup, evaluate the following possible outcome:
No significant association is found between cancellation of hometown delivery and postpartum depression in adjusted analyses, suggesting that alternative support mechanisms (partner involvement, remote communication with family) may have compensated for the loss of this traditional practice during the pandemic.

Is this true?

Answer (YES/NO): NO